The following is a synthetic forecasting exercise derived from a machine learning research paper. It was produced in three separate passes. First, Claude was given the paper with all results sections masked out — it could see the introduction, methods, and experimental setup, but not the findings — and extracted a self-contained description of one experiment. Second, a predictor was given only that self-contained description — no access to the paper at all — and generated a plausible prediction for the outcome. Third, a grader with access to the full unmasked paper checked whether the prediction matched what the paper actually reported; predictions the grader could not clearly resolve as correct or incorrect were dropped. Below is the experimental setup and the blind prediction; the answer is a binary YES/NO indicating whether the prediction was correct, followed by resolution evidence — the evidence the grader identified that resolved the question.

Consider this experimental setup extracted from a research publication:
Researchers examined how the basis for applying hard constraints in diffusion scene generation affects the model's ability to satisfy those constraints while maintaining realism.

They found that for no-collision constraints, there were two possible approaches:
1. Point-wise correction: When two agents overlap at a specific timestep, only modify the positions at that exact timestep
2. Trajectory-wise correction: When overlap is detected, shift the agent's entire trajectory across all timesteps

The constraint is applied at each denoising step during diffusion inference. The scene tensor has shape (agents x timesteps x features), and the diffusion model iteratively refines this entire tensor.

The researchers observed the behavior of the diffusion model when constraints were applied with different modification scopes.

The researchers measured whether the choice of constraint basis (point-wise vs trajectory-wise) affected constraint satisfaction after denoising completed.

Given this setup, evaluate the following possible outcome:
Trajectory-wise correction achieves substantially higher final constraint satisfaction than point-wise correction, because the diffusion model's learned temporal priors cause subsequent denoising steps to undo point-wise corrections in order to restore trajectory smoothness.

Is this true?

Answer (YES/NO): YES